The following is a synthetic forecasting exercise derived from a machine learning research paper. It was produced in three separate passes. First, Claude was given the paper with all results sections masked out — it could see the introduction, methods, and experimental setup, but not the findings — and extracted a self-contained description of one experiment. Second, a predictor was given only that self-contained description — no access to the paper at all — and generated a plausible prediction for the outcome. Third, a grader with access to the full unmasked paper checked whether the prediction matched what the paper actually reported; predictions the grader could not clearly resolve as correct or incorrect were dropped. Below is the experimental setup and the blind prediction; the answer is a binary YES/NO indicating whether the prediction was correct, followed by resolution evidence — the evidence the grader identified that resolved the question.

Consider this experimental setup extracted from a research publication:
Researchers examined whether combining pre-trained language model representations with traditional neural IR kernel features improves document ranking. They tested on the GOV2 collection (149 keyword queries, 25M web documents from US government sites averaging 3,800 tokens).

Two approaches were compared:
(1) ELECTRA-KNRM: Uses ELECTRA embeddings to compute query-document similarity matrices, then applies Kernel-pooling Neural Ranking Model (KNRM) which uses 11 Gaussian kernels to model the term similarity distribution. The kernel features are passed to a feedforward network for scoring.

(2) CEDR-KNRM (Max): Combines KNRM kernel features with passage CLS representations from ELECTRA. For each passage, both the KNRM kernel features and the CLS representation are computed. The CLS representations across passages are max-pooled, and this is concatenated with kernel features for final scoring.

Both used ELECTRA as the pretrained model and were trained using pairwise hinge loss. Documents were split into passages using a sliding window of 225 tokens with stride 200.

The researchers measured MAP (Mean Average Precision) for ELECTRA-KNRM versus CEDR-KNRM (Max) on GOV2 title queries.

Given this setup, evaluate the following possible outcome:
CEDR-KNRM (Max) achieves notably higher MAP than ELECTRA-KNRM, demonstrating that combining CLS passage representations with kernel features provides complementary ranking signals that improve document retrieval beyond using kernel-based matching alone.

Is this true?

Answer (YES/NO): NO